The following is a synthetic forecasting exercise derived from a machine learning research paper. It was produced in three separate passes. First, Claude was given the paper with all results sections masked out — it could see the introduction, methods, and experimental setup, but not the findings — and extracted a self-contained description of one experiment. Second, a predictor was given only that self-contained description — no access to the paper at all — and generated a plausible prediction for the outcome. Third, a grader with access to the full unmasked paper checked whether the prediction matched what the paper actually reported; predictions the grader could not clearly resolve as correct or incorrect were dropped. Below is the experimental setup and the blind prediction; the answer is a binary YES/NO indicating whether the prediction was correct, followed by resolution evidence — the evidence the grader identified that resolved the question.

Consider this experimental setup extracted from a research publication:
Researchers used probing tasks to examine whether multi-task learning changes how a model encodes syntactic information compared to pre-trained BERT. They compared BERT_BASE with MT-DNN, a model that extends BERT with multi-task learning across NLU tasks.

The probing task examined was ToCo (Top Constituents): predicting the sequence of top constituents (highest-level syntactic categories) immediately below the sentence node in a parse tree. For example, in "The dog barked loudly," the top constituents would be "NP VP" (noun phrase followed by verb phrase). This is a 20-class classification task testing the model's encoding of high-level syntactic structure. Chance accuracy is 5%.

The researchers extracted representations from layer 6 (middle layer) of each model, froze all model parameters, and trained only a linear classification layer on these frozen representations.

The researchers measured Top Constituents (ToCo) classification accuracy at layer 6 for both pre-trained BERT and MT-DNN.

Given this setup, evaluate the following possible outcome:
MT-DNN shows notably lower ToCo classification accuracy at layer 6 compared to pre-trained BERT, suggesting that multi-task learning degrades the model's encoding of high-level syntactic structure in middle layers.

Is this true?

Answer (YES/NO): YES